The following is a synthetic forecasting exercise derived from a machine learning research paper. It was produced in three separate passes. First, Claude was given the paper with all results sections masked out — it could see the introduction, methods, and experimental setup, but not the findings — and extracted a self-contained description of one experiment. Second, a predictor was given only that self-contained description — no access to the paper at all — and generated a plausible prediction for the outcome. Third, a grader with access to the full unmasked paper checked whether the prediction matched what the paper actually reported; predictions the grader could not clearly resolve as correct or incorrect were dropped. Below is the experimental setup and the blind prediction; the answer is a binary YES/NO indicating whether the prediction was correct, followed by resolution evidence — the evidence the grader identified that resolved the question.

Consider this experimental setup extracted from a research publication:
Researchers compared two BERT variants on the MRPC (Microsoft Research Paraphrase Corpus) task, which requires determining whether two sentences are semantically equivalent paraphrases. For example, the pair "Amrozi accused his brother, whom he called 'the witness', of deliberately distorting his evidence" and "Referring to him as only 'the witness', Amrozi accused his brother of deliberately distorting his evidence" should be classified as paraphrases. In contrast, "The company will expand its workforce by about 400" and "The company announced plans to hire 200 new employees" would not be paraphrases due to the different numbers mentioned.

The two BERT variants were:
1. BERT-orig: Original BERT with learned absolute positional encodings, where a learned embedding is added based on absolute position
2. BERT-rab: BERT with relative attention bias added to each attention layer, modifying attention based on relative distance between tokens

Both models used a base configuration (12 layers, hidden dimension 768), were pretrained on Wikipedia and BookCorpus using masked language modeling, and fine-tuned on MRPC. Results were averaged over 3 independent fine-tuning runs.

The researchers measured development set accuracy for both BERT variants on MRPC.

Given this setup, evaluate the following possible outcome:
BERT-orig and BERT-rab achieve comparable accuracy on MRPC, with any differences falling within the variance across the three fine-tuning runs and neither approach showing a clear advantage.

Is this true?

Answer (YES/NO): NO